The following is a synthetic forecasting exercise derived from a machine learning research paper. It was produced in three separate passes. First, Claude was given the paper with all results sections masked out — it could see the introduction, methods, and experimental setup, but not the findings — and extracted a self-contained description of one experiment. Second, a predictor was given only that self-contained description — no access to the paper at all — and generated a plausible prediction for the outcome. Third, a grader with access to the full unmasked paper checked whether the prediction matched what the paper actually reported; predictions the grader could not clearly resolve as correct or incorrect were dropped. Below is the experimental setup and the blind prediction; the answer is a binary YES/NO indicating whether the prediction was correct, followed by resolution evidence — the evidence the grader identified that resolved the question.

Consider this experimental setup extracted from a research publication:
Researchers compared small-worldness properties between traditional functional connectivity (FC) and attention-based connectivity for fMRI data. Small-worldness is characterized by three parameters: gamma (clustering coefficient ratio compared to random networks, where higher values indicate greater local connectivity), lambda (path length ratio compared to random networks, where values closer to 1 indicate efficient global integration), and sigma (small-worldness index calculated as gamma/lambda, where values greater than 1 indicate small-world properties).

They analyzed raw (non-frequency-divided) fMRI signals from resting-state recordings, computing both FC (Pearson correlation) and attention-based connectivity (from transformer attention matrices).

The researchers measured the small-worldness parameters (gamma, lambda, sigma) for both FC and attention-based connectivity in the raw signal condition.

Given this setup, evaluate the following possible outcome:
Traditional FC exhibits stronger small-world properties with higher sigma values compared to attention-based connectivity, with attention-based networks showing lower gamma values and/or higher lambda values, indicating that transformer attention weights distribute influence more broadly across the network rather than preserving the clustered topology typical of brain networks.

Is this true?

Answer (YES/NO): NO